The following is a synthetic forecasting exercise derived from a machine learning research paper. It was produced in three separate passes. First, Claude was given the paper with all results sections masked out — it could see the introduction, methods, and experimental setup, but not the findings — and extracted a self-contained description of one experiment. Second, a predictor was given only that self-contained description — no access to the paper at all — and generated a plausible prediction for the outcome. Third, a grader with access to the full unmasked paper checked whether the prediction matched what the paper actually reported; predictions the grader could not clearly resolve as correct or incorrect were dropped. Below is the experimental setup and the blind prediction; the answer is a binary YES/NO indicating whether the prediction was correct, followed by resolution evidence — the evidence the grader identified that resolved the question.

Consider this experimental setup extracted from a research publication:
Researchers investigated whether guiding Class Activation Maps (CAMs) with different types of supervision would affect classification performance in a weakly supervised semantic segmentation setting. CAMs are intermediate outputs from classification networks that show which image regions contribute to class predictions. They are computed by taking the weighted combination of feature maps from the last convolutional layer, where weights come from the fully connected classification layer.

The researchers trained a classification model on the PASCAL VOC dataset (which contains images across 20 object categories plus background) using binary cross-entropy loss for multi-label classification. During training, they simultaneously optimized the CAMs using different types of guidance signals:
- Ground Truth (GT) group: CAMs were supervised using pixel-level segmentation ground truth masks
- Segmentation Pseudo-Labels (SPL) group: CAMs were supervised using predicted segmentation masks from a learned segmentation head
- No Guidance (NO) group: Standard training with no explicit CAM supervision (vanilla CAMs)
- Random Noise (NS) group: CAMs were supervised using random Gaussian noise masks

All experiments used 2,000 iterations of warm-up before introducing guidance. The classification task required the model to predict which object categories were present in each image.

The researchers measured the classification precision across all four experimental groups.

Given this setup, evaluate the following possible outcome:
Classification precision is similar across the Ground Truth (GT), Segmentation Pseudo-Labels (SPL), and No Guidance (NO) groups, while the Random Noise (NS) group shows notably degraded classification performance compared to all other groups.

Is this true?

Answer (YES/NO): NO